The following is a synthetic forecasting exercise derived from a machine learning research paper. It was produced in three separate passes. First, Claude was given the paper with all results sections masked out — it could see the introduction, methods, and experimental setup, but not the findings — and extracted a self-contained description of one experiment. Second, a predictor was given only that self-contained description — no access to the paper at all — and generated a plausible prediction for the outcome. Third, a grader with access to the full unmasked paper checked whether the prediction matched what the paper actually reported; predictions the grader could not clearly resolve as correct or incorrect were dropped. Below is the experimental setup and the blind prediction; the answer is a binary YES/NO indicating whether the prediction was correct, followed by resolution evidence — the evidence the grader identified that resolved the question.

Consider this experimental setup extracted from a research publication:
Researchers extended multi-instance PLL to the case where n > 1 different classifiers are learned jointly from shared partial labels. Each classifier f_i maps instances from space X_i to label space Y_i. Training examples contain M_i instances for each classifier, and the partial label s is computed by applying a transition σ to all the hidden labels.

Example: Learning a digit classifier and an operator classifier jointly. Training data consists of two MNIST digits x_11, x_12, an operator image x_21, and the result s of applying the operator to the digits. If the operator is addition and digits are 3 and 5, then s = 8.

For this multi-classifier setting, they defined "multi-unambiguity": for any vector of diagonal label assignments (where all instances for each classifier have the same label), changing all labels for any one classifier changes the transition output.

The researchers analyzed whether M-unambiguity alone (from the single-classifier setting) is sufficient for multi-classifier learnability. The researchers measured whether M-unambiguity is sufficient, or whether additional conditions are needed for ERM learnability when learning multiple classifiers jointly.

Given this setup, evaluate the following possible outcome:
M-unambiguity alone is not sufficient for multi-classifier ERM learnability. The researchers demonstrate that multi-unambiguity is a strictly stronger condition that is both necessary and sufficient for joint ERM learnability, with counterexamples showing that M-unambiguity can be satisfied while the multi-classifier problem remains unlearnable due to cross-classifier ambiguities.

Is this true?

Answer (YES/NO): NO